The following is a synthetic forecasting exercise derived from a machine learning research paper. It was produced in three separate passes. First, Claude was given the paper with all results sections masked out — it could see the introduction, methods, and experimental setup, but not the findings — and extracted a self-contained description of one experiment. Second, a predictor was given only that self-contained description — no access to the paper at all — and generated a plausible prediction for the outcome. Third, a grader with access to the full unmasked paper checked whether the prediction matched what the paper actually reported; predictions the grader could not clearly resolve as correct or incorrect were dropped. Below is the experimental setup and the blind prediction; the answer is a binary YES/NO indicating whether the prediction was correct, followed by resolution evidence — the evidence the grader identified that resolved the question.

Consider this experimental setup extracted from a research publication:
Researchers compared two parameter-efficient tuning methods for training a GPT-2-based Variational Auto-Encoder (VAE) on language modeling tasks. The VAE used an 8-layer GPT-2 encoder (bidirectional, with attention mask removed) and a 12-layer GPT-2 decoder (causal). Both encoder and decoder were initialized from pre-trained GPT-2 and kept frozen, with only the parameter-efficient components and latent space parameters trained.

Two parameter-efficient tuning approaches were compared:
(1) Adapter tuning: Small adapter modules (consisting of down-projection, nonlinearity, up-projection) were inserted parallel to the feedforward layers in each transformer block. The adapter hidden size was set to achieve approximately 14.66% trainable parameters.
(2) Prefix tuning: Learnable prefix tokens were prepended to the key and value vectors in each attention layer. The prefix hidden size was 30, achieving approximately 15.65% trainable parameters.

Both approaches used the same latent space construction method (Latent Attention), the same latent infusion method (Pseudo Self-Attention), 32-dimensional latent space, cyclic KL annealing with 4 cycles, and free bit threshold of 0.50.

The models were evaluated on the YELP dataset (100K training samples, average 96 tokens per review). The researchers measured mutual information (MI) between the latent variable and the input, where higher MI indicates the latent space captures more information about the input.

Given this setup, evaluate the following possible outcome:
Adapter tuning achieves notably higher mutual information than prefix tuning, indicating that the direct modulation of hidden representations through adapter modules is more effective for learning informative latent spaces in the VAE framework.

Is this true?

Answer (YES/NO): YES